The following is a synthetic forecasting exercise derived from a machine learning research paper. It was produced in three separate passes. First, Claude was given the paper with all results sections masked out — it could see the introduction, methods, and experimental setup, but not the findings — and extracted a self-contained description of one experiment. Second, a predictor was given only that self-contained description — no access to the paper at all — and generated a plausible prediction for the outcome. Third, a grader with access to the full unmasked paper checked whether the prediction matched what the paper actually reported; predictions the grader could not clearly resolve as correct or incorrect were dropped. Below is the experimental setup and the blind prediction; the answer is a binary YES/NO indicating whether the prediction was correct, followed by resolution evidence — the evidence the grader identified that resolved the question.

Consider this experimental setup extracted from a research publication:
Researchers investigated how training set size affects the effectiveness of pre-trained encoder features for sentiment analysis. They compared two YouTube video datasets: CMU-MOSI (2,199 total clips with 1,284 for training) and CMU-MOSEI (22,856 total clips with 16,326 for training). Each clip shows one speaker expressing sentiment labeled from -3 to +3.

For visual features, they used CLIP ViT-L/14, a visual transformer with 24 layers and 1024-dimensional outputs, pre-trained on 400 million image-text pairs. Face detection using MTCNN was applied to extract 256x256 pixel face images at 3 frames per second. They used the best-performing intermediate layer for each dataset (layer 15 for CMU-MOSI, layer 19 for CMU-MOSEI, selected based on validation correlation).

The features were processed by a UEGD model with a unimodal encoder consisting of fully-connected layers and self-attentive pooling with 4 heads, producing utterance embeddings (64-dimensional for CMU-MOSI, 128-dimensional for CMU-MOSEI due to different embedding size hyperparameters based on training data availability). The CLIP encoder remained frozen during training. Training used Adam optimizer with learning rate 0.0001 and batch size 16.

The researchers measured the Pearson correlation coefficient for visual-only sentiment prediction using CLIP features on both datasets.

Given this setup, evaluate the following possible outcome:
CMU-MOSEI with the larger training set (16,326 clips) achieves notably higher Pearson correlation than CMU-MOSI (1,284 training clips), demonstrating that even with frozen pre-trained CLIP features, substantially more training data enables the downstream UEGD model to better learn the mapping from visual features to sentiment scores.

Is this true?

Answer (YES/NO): YES